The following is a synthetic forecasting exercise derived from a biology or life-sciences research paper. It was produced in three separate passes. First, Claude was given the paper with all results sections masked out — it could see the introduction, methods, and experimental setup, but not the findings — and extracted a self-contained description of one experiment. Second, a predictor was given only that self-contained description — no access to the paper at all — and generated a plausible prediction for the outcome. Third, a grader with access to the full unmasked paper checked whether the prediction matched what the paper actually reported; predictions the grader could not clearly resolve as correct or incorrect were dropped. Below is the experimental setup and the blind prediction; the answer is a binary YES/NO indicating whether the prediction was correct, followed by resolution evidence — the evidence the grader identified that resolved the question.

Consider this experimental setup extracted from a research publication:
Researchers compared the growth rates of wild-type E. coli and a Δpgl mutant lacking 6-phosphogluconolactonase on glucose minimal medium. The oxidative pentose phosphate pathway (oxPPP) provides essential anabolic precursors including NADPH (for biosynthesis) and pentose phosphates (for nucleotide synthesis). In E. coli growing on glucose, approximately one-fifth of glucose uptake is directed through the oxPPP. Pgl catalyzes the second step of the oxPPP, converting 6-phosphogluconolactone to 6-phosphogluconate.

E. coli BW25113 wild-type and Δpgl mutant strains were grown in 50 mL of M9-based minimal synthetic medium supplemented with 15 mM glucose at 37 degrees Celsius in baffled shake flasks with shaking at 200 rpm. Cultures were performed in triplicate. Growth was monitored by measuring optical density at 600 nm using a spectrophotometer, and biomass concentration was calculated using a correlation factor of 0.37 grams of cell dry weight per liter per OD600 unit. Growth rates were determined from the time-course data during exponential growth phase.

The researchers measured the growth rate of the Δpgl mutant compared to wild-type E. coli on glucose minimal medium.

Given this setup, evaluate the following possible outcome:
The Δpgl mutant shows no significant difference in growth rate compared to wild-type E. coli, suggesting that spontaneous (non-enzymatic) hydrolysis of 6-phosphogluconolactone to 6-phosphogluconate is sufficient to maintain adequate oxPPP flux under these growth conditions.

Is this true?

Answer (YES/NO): NO